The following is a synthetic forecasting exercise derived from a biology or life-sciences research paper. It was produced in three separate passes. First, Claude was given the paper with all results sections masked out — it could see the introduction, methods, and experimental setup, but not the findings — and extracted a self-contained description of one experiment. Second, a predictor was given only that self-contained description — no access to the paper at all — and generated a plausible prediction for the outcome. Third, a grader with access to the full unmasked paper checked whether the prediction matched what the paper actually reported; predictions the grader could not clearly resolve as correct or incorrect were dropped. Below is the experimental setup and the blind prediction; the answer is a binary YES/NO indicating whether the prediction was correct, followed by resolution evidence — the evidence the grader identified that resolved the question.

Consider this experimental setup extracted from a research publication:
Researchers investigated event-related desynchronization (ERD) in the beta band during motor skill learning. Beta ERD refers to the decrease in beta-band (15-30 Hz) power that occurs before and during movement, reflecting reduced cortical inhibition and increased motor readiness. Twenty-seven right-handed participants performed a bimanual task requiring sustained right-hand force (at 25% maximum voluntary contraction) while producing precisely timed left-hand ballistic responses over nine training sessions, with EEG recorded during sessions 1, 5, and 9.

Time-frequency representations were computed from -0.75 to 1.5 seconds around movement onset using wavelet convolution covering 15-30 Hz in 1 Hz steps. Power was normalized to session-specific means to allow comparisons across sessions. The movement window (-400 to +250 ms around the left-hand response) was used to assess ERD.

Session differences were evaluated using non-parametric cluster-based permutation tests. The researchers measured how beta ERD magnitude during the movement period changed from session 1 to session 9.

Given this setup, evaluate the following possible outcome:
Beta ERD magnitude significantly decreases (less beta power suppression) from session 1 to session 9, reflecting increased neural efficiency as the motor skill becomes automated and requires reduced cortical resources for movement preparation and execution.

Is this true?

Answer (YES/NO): NO